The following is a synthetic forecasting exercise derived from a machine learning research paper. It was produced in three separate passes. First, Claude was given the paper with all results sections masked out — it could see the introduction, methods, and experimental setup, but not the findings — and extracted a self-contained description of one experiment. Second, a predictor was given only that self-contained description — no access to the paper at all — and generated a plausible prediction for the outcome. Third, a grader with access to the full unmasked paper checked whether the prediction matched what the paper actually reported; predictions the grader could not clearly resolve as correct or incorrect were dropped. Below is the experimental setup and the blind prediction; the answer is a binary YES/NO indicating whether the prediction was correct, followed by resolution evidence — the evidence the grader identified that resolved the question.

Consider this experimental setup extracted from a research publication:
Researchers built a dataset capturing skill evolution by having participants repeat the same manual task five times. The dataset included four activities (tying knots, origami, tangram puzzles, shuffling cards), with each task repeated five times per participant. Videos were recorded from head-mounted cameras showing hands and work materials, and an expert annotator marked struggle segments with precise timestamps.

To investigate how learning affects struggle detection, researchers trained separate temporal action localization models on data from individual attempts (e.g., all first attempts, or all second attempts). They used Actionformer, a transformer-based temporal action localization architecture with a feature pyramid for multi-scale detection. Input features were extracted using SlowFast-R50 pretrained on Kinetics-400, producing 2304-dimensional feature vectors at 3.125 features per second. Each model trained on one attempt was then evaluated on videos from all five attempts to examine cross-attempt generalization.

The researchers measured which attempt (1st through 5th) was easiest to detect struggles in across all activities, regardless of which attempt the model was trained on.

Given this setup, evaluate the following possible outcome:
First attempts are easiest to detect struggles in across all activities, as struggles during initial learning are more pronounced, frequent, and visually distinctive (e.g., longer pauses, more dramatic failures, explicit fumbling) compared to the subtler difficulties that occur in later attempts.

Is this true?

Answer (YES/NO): YES